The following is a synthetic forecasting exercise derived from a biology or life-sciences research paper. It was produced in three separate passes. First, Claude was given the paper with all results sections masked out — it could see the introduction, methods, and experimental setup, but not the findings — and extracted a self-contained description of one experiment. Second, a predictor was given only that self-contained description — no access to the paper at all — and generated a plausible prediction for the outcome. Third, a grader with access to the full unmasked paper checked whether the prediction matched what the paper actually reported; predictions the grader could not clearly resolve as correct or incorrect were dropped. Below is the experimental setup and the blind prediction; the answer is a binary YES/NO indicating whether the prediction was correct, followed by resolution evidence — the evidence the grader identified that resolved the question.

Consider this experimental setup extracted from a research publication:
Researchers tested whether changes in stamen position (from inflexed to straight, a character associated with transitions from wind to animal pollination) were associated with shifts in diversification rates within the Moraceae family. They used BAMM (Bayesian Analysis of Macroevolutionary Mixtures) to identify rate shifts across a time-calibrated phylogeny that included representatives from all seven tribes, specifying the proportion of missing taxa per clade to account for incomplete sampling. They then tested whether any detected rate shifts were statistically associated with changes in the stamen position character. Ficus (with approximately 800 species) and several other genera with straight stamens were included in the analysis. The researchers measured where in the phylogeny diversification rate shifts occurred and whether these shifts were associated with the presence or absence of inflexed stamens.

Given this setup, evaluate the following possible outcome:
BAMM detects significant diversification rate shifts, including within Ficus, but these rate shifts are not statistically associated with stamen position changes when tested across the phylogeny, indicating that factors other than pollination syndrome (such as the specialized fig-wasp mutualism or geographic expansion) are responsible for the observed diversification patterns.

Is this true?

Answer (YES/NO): NO